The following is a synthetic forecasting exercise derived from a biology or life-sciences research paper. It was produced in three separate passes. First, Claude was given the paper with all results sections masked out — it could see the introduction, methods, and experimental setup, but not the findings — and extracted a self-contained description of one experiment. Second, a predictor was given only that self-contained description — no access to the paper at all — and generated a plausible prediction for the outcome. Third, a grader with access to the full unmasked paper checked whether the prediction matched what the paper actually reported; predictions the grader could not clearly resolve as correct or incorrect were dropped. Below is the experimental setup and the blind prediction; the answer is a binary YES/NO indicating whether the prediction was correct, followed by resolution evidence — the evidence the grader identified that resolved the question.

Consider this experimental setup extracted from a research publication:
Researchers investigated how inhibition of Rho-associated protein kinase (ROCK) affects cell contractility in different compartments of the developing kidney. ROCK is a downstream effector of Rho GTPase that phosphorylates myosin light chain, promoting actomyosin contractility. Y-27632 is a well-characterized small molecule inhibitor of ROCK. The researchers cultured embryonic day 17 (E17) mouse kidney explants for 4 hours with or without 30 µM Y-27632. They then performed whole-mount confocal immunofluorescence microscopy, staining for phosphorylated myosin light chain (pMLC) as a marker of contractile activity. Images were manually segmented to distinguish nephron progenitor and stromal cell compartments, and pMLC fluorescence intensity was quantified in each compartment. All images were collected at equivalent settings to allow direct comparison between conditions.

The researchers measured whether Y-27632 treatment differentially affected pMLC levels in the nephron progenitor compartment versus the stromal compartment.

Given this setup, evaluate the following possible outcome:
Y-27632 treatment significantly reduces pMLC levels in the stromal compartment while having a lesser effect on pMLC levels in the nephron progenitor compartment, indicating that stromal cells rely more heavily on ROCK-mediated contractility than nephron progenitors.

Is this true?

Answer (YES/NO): YES